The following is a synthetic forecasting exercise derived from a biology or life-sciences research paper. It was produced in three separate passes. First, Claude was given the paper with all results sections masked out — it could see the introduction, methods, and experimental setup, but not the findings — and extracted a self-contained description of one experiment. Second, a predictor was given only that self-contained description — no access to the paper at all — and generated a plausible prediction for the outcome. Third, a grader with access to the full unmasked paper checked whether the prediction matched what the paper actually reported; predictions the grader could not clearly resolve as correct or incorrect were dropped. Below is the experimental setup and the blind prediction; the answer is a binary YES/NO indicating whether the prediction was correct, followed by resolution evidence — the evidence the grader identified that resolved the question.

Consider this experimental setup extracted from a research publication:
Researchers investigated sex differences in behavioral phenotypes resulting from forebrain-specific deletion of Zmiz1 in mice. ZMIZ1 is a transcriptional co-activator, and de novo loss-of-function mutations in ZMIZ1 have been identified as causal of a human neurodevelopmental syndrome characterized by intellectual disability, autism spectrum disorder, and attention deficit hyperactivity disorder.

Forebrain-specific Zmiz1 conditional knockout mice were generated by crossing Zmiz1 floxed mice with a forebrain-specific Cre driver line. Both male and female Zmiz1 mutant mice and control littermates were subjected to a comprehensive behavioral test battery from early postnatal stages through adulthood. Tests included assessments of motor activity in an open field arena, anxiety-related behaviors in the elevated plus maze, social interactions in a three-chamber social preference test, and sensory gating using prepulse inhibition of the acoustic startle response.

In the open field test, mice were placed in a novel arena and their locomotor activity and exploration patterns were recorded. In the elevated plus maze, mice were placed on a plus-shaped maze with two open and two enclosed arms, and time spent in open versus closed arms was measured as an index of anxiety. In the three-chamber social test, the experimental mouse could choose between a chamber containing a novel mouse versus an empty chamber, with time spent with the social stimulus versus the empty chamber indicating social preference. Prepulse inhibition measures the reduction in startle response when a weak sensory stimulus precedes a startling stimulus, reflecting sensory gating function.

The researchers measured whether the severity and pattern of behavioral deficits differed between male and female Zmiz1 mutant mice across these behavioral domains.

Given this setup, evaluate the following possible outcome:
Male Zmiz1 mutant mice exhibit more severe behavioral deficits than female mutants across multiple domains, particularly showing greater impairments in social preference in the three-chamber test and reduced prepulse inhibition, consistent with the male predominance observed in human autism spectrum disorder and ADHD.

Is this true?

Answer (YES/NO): NO